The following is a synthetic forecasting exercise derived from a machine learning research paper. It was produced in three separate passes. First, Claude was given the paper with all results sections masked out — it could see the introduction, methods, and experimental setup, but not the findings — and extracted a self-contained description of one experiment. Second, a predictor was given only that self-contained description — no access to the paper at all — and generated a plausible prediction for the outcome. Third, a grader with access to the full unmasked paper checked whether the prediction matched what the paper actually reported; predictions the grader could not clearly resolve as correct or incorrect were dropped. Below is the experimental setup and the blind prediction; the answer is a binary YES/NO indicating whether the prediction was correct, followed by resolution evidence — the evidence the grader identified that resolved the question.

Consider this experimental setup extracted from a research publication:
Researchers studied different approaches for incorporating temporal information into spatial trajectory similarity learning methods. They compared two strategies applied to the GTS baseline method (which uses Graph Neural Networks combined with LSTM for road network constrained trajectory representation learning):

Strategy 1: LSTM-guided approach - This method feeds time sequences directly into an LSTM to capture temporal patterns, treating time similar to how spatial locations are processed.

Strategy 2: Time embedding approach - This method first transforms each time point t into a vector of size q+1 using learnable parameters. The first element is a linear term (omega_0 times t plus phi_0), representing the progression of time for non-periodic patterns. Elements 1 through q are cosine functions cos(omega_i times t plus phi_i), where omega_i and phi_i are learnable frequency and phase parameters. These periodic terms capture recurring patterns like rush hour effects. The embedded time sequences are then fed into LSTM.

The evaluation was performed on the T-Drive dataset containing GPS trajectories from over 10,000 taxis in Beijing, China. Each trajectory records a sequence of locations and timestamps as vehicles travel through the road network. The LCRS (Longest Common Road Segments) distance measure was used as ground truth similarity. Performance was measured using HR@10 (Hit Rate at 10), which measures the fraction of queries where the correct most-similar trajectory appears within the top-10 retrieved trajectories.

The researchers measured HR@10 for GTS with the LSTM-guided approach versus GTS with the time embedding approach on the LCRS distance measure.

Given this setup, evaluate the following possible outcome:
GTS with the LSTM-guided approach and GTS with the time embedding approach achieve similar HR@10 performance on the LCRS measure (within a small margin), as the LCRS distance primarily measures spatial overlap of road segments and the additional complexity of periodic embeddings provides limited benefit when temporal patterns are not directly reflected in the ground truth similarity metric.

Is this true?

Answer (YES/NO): NO